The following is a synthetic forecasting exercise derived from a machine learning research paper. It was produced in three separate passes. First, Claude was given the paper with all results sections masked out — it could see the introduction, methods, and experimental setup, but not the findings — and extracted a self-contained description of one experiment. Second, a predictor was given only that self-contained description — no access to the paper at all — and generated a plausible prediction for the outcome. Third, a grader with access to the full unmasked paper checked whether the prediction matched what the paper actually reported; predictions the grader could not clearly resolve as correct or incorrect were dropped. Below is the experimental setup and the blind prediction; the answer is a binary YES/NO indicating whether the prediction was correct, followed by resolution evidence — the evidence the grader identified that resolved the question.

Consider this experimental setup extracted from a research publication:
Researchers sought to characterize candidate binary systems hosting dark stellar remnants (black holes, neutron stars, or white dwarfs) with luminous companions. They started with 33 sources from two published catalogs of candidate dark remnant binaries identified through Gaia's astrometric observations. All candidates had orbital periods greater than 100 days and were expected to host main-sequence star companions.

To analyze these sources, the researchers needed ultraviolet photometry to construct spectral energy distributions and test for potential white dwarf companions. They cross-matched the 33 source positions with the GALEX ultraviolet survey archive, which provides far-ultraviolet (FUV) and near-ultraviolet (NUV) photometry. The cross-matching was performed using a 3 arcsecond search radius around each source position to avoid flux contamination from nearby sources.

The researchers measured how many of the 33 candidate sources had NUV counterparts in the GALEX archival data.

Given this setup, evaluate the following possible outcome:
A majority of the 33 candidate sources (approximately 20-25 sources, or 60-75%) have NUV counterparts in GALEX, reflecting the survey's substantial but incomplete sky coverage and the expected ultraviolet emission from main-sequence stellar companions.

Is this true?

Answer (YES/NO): NO